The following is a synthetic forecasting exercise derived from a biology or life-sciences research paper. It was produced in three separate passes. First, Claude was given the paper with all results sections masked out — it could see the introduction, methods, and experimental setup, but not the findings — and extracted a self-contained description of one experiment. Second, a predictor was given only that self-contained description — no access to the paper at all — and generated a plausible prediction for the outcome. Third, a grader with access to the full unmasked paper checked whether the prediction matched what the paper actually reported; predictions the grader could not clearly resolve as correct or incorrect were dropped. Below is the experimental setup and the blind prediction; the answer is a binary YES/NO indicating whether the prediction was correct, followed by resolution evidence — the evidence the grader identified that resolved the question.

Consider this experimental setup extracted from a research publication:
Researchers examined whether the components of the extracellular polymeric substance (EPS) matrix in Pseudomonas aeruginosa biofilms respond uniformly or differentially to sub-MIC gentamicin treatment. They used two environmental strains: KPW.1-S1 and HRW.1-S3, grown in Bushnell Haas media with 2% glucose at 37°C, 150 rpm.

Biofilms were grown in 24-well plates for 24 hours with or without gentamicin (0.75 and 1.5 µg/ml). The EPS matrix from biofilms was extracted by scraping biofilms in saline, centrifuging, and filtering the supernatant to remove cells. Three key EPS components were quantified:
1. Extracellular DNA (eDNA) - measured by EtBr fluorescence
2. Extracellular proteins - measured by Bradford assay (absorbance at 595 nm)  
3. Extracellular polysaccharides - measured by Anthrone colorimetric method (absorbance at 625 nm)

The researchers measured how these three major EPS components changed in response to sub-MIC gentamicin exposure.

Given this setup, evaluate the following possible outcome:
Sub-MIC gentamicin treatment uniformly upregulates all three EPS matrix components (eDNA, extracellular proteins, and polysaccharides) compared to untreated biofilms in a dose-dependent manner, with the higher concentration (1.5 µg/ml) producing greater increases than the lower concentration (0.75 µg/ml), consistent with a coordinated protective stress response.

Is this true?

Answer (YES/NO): NO